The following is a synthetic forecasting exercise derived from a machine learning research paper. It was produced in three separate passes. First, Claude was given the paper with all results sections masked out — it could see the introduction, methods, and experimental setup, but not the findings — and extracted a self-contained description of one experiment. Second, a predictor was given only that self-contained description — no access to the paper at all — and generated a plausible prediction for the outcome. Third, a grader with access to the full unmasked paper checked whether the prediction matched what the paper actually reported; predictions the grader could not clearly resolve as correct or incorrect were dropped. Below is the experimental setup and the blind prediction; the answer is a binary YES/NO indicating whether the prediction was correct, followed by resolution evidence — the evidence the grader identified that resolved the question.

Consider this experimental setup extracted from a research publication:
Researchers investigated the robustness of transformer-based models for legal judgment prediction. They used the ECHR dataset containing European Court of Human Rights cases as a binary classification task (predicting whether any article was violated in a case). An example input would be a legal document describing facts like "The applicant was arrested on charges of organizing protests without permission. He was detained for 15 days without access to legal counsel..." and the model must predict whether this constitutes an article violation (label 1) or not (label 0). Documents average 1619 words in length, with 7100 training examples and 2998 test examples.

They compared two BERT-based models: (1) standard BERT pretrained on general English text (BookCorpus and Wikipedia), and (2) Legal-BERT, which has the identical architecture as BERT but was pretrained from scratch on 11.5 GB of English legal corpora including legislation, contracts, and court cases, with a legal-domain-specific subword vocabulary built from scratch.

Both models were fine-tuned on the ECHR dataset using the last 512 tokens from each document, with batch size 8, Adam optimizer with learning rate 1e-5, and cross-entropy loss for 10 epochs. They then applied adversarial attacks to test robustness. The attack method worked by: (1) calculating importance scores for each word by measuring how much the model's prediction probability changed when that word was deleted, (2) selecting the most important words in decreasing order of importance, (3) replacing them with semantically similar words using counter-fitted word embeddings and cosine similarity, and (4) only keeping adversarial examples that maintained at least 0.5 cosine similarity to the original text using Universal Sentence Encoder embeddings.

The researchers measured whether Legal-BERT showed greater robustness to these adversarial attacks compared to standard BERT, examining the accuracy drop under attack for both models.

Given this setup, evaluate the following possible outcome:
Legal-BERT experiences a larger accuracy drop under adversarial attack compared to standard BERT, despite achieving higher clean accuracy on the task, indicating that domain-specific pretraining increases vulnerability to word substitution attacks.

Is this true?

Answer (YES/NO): NO